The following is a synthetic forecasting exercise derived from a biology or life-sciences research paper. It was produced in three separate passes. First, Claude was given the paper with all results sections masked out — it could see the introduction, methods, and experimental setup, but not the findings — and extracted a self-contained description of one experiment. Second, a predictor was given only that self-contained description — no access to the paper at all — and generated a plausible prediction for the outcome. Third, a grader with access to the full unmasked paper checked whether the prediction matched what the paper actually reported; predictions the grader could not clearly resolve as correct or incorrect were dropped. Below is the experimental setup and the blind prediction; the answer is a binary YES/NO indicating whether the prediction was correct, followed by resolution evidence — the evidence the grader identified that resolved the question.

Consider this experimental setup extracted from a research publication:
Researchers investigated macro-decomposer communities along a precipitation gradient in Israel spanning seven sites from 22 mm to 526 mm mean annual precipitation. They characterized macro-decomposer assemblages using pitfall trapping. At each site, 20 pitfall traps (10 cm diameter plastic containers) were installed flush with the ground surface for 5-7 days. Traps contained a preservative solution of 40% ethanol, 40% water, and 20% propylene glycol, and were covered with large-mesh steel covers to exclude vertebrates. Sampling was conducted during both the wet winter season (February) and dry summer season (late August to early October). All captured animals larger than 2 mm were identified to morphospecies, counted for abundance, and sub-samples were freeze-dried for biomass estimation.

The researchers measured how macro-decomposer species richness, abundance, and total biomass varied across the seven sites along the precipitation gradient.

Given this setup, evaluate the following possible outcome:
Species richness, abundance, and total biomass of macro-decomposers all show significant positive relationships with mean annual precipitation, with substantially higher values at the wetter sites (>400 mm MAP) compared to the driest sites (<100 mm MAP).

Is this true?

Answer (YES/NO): NO